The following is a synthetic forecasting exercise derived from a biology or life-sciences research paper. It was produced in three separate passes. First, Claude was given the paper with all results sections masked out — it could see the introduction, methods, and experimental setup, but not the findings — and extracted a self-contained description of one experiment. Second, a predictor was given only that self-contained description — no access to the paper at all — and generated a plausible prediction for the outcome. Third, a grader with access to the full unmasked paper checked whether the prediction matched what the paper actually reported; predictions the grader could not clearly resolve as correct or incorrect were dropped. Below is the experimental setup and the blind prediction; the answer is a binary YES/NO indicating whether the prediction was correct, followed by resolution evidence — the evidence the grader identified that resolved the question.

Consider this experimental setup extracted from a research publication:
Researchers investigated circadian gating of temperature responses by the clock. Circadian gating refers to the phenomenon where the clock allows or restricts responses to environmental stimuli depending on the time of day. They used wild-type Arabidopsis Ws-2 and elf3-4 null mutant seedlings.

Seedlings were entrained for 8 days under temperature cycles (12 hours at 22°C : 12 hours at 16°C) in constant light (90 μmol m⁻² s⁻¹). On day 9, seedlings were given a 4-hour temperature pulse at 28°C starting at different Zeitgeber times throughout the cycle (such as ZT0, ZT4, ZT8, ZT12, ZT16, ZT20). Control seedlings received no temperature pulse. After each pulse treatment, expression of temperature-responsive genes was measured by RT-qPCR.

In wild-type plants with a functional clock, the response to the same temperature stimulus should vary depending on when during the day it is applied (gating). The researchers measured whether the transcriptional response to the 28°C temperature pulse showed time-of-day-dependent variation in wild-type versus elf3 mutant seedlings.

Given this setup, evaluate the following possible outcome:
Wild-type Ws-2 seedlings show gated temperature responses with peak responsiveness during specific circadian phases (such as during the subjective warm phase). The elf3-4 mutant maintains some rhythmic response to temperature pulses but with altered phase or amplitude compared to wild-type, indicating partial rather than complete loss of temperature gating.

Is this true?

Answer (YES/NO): NO